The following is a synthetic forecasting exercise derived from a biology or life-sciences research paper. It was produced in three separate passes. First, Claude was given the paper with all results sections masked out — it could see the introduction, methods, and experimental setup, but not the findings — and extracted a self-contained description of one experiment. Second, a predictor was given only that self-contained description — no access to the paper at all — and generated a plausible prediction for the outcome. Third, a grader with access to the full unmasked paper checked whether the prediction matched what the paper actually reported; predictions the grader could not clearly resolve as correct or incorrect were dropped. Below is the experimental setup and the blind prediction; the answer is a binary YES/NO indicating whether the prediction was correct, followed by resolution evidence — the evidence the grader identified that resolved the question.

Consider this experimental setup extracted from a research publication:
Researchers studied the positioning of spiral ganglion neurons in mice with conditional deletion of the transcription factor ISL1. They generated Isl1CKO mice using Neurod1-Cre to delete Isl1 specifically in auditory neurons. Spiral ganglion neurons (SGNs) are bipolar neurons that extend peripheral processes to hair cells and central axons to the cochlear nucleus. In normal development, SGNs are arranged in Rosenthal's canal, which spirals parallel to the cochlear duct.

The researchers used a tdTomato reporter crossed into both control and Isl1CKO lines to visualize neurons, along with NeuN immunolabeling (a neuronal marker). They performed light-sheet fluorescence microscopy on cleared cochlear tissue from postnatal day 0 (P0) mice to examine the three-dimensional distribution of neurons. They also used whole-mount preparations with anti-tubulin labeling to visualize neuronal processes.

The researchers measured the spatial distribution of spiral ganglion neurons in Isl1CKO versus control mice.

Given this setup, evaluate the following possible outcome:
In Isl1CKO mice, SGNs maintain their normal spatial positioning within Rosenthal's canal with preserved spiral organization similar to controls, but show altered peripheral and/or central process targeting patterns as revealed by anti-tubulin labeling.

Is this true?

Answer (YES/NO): NO